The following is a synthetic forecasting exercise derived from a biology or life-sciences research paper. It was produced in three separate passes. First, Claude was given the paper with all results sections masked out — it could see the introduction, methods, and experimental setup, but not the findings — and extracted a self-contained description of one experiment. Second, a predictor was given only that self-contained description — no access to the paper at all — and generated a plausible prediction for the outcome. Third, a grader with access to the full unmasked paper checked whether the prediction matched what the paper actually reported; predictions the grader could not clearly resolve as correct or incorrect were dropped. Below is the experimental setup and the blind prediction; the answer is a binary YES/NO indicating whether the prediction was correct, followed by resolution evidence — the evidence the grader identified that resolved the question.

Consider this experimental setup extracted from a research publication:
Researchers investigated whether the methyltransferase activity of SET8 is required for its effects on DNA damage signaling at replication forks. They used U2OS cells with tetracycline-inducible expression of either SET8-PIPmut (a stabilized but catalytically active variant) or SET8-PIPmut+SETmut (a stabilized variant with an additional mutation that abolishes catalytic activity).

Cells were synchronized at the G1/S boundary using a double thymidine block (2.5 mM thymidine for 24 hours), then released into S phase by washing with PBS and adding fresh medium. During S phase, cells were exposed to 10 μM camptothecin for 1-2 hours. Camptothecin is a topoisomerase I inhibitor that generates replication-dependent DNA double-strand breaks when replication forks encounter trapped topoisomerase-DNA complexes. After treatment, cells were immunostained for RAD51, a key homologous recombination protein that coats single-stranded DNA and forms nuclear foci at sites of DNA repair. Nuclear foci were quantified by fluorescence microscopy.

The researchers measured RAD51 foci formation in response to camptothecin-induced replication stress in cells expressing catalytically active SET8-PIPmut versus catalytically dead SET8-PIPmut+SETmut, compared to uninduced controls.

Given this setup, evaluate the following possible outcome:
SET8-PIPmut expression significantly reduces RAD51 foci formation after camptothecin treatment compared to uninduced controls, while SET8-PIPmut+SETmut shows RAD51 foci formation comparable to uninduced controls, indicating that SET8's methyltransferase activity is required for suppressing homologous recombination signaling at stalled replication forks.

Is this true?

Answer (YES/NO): YES